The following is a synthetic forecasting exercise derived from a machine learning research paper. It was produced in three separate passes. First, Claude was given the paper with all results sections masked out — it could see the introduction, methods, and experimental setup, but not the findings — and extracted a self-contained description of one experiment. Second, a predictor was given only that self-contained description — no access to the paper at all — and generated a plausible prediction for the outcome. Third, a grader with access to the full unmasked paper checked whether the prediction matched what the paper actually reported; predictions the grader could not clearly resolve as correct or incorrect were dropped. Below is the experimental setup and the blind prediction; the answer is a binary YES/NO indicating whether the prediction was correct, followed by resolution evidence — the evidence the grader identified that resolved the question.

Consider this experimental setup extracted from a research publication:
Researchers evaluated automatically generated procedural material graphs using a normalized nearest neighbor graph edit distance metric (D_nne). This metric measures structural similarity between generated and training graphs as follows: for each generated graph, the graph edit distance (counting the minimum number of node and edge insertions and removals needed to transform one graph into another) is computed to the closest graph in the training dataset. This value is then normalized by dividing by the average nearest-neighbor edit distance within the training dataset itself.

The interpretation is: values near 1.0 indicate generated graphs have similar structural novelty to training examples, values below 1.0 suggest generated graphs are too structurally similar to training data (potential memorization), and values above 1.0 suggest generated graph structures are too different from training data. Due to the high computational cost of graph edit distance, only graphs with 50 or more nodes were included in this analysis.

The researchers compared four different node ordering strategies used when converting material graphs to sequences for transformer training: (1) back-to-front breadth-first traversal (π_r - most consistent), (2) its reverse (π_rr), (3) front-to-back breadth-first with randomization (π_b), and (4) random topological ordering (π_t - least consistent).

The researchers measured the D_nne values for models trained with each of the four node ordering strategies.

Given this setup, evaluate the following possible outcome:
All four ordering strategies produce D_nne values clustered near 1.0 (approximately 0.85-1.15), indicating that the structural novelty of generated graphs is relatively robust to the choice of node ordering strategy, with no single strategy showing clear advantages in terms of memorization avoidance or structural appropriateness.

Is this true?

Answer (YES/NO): NO